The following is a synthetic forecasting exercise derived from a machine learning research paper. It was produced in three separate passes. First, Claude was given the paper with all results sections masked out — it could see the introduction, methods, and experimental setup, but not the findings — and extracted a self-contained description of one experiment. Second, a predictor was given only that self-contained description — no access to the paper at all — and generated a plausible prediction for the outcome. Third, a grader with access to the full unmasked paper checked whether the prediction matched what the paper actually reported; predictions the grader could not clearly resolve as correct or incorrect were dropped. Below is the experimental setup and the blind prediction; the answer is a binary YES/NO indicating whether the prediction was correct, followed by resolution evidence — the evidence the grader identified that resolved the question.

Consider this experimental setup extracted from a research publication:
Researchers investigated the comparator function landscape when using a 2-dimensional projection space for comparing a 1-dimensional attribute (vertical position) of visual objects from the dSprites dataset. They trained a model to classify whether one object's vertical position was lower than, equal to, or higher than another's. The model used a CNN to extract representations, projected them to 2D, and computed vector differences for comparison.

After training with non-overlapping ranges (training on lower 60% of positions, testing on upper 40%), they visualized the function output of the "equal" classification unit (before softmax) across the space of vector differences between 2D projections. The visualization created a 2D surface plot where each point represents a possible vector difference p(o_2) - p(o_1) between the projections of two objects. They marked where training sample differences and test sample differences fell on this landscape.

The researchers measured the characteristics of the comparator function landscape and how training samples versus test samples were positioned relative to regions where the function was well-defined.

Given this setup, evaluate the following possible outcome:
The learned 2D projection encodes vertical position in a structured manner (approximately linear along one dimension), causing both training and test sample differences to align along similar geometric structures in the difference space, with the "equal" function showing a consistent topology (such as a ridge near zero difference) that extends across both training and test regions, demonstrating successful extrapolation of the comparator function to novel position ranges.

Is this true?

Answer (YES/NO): NO